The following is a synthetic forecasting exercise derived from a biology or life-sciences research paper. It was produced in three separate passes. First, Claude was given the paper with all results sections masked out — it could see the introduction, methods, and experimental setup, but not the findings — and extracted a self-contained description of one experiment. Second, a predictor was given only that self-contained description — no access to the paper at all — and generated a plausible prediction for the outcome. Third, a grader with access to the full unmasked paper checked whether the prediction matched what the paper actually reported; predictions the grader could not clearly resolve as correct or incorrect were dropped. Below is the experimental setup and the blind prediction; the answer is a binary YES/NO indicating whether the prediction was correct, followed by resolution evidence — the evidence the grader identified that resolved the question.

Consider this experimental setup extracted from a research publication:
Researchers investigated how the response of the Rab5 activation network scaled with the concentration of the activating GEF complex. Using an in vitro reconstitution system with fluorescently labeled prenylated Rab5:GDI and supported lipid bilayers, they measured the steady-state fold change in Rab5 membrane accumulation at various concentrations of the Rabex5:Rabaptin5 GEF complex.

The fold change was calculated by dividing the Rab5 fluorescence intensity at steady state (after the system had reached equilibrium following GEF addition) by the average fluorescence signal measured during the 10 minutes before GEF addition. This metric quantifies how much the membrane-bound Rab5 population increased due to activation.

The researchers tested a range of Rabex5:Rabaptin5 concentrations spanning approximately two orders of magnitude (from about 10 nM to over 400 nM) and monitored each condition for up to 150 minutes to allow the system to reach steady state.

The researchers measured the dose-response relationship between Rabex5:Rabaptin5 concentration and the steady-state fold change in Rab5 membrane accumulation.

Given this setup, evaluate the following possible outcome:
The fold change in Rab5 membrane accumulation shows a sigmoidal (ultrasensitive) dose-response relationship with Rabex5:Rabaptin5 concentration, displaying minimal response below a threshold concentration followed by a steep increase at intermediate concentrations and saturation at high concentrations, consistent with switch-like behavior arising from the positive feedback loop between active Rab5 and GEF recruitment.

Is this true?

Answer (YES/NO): YES